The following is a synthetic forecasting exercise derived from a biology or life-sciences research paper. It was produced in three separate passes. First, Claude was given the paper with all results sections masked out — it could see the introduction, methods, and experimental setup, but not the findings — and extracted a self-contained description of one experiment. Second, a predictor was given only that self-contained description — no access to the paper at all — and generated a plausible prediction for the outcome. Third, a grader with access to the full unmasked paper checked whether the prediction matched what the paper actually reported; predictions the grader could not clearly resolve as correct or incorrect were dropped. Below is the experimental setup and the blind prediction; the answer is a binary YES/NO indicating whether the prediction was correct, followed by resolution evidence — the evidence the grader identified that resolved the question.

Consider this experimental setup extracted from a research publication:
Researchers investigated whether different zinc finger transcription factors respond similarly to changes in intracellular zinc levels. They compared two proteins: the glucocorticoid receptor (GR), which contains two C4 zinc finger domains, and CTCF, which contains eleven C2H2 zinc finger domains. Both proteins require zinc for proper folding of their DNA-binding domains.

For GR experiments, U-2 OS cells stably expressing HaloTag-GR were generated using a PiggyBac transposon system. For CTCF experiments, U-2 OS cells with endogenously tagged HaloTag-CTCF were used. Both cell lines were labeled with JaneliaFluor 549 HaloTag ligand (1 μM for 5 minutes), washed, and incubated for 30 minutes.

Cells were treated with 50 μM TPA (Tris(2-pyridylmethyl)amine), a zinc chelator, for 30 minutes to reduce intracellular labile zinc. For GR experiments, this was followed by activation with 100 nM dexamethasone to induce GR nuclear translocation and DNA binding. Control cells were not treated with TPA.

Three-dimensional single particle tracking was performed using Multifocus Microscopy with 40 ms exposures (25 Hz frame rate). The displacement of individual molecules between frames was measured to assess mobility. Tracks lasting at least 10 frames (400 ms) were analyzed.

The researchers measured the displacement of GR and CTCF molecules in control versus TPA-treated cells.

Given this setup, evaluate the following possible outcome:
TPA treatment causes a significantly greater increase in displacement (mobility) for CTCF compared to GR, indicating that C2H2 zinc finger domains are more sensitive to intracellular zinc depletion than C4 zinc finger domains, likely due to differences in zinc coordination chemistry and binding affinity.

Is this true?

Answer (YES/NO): YES